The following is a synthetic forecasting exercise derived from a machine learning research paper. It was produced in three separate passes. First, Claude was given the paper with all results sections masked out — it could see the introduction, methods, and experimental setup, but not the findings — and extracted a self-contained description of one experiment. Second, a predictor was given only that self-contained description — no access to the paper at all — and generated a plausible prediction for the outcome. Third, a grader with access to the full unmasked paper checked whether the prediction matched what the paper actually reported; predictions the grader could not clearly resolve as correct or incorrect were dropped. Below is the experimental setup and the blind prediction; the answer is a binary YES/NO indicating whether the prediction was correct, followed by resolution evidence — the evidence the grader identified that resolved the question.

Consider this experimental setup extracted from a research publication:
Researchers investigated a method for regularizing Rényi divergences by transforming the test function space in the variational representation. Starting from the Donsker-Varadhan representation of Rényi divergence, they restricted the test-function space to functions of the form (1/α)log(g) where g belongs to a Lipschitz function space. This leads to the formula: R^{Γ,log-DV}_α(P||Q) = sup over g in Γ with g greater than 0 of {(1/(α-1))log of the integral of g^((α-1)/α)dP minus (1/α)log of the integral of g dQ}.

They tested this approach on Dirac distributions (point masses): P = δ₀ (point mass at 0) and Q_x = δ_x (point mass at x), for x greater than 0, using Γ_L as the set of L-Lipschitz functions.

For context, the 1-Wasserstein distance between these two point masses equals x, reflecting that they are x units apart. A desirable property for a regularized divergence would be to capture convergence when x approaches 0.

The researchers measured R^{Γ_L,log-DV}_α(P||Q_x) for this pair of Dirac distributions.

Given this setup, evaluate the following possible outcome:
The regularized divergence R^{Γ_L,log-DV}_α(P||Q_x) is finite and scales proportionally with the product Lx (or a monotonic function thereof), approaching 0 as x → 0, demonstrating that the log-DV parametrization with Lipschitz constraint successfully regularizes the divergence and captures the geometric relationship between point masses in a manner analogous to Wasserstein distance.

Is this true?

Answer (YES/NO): NO